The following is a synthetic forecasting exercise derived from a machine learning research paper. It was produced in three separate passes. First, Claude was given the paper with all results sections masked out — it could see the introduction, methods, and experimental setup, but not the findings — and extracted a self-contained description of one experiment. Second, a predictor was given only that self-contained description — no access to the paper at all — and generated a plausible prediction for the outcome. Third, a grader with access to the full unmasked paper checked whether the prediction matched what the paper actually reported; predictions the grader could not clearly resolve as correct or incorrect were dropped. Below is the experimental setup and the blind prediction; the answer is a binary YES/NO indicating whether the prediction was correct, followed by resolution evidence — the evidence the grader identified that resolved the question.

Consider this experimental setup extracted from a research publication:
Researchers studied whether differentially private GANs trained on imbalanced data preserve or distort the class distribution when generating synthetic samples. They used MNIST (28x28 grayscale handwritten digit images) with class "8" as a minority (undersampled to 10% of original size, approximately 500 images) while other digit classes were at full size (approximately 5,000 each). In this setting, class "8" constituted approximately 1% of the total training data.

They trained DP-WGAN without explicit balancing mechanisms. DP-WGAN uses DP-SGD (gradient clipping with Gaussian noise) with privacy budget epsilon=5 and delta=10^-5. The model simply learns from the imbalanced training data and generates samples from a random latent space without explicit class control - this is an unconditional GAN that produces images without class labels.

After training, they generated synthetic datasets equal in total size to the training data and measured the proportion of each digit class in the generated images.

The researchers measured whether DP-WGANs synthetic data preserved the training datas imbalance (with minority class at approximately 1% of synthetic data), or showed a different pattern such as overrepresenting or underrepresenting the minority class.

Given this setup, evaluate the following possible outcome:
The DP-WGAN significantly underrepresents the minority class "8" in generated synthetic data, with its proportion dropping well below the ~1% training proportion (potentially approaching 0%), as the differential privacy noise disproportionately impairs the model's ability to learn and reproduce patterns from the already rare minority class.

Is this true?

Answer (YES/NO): NO